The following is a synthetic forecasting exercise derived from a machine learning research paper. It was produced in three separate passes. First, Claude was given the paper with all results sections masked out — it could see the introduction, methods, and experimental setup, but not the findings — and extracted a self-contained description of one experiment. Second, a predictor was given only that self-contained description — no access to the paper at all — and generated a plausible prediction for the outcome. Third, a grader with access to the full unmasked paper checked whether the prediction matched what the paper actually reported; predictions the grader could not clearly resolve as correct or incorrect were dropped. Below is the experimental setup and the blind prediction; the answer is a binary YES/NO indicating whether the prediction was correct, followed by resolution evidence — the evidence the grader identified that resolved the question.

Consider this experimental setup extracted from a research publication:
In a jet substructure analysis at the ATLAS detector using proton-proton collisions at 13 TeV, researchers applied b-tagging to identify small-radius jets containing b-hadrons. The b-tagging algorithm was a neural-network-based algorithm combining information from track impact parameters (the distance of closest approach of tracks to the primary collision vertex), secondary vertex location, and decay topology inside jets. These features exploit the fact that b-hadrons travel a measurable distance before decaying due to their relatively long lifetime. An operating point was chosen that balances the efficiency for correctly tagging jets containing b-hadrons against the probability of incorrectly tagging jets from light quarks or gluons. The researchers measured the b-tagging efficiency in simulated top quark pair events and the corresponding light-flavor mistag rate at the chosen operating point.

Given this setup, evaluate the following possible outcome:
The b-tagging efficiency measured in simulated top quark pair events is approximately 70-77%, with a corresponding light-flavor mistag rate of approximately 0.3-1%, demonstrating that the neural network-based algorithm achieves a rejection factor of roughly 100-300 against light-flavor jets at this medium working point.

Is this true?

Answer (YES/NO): YES